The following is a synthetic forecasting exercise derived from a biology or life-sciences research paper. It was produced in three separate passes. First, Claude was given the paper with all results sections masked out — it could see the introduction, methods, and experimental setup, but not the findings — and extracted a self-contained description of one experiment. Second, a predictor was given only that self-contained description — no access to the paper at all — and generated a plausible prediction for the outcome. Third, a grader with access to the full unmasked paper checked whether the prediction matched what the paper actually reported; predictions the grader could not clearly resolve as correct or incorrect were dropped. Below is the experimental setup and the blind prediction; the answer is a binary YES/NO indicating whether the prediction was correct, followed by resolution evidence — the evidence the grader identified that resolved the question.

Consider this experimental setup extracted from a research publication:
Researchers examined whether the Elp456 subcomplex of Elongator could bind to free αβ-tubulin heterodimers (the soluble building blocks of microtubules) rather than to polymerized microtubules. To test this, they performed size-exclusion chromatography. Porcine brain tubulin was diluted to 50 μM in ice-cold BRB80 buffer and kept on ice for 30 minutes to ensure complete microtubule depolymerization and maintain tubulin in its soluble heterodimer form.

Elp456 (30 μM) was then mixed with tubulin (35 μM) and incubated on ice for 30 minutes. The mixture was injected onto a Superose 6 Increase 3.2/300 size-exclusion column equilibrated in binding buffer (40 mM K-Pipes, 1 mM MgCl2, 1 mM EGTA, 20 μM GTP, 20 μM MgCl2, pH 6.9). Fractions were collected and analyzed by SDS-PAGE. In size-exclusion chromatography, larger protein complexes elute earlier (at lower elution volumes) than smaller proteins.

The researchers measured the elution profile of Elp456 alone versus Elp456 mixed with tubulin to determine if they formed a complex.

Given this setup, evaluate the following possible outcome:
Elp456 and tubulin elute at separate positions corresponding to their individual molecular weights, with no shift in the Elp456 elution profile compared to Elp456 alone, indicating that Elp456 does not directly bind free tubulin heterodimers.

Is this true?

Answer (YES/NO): NO